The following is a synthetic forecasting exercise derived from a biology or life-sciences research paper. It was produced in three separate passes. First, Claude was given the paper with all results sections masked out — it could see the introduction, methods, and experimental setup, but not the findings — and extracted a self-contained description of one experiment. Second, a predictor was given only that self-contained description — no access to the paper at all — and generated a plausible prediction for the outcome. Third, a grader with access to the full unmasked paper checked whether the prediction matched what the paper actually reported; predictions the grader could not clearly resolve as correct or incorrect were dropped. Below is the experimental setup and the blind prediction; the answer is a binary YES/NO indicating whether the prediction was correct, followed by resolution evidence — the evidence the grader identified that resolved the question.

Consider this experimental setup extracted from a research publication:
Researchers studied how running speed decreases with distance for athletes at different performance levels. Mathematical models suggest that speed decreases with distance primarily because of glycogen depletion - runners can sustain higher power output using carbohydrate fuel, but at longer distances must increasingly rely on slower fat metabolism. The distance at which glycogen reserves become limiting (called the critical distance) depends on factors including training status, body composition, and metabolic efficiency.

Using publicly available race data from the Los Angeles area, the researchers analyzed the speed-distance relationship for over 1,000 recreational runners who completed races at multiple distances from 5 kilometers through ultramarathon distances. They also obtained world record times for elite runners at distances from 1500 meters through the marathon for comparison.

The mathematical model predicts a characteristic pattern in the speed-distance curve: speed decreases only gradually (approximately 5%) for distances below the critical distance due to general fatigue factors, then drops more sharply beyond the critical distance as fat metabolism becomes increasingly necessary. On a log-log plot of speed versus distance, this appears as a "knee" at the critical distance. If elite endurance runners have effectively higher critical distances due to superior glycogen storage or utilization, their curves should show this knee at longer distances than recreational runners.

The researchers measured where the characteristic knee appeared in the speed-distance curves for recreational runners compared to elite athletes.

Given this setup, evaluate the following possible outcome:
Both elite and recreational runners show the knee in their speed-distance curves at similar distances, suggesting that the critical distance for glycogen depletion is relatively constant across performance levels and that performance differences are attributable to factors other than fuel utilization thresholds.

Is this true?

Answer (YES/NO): NO